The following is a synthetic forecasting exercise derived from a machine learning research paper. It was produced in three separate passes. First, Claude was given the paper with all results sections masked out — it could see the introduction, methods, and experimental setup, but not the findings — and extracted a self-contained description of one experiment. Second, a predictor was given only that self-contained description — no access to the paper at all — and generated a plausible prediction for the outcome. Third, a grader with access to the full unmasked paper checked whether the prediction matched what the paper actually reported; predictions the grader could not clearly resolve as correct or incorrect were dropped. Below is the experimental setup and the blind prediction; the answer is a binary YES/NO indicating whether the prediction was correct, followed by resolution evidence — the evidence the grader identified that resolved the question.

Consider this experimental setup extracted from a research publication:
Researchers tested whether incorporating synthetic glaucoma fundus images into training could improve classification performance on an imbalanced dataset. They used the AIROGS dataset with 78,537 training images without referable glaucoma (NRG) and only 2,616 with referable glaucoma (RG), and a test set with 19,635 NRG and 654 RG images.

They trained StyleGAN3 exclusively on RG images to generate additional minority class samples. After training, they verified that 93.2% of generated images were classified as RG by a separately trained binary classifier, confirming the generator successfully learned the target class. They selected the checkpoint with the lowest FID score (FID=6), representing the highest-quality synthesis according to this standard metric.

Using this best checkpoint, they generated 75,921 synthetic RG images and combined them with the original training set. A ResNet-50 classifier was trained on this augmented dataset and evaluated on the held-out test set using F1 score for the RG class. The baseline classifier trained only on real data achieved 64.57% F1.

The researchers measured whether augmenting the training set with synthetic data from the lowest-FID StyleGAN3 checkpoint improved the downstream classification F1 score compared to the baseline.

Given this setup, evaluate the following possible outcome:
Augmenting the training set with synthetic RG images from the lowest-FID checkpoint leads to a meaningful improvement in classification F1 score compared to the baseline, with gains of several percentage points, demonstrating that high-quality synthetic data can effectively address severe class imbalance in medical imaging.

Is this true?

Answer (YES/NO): NO